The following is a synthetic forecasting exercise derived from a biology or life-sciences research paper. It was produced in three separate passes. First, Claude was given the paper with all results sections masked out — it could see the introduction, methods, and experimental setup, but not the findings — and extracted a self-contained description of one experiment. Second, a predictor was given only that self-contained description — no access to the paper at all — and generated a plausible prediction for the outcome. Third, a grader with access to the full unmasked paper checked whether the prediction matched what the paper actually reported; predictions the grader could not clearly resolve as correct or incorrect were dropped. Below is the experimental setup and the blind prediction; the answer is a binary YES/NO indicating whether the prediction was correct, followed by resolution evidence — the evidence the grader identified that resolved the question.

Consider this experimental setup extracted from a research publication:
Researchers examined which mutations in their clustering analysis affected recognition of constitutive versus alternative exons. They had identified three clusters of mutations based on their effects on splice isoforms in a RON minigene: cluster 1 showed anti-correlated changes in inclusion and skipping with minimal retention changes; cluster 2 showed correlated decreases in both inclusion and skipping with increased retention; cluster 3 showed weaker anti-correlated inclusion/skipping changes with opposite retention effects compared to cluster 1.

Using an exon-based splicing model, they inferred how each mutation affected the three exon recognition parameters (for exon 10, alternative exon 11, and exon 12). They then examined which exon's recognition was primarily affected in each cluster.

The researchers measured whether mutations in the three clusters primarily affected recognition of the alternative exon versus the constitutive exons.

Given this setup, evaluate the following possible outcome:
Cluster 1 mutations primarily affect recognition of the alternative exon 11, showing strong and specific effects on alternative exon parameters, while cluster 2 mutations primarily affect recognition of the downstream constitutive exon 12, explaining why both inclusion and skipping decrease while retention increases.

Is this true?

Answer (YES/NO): NO